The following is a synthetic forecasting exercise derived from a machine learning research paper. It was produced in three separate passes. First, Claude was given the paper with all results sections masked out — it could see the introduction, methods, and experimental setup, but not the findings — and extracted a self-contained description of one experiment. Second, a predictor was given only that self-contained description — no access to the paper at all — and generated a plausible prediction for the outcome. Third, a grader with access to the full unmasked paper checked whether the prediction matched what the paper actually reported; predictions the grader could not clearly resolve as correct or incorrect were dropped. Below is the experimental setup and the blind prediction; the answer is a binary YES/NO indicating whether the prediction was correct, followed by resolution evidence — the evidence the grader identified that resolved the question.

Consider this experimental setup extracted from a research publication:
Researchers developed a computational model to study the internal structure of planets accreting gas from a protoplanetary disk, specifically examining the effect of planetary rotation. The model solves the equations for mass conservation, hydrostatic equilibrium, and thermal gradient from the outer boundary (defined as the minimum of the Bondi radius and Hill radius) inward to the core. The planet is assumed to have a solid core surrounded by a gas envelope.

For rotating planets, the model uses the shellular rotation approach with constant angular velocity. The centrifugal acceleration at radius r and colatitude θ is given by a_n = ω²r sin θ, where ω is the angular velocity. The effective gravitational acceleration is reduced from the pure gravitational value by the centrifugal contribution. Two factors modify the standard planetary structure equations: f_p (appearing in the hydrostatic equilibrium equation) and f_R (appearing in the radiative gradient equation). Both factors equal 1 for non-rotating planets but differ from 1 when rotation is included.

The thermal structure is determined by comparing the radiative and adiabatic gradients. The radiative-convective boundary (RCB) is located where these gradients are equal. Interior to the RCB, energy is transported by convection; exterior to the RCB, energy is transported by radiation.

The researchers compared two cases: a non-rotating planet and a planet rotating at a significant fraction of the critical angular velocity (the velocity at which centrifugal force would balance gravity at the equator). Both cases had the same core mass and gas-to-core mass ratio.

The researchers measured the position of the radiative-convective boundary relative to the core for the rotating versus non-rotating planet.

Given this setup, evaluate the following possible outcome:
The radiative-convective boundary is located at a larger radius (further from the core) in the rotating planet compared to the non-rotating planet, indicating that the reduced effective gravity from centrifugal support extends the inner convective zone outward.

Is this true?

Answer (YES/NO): NO